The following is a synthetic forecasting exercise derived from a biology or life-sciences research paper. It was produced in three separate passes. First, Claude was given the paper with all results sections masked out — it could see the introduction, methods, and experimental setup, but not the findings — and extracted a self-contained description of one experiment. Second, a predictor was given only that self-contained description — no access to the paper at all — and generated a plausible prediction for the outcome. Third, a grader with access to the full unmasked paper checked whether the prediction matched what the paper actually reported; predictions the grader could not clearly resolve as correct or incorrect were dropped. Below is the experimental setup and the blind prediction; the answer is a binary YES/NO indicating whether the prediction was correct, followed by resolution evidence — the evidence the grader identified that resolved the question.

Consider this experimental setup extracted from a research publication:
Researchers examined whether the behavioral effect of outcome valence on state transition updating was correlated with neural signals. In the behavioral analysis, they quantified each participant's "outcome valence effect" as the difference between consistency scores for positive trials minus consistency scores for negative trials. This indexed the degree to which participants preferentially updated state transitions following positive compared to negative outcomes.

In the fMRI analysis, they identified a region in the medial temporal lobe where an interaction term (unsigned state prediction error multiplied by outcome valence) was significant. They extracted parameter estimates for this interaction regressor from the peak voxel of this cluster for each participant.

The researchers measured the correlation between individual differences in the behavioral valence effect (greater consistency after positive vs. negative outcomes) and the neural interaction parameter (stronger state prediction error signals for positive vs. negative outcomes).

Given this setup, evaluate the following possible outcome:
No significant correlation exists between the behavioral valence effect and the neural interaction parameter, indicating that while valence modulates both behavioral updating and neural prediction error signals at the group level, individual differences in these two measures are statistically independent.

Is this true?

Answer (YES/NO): NO